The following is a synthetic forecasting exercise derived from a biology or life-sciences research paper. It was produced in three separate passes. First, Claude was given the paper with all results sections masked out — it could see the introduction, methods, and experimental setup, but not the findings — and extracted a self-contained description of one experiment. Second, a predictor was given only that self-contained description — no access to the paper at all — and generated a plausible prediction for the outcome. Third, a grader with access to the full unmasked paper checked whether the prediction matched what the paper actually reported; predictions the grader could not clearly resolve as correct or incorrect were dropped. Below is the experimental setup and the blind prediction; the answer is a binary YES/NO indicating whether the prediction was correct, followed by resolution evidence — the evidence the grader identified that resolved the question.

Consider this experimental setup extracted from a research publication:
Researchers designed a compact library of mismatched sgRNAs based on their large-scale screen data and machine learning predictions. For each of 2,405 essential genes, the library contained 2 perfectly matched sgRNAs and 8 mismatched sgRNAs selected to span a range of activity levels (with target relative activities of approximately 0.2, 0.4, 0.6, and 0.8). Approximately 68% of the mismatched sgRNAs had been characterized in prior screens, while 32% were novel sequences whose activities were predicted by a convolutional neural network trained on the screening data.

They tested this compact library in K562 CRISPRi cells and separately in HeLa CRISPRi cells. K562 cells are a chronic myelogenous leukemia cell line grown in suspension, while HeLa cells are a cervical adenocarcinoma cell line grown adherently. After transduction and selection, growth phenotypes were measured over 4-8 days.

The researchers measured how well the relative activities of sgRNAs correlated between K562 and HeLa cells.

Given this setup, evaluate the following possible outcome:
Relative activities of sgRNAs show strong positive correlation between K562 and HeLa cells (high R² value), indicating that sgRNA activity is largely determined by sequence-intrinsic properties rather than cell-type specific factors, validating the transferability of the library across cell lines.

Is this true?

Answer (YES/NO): NO